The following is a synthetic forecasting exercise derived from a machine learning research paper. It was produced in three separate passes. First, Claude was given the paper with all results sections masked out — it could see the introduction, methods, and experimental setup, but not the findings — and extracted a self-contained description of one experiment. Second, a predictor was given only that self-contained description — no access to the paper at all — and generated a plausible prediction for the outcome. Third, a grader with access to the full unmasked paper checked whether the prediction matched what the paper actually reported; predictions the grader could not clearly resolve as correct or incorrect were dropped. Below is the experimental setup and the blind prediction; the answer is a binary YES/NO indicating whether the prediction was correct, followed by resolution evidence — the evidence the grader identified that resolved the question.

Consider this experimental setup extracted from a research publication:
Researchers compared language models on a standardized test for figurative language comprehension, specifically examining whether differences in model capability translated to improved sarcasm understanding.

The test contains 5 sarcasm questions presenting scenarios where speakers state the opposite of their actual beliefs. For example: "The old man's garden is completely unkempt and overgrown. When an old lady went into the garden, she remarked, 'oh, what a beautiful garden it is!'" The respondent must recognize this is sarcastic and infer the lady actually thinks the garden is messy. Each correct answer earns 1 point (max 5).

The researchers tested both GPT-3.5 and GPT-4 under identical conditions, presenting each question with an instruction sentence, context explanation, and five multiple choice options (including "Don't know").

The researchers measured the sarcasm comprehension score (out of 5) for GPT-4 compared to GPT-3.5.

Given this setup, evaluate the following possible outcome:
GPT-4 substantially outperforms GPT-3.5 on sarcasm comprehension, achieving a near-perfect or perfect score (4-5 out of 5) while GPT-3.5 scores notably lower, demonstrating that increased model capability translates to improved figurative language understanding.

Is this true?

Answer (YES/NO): NO